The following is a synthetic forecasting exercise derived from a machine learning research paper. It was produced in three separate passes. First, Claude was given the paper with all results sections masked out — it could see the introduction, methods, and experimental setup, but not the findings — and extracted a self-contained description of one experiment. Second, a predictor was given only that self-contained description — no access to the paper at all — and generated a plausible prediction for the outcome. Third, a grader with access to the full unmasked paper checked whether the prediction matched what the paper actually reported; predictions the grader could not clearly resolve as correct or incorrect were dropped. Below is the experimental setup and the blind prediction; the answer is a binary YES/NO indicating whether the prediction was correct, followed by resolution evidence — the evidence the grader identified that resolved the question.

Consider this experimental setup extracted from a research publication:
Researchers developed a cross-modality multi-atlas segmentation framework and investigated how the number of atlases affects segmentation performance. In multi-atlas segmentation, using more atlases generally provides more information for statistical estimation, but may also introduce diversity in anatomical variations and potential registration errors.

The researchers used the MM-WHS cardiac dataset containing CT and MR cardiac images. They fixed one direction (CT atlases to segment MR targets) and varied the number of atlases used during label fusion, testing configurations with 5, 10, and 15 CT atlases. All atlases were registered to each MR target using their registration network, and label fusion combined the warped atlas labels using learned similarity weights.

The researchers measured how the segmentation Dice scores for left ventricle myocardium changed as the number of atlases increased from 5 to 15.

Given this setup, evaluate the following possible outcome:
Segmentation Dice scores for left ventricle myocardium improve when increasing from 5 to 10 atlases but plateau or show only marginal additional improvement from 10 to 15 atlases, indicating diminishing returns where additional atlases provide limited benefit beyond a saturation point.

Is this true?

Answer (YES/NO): YES